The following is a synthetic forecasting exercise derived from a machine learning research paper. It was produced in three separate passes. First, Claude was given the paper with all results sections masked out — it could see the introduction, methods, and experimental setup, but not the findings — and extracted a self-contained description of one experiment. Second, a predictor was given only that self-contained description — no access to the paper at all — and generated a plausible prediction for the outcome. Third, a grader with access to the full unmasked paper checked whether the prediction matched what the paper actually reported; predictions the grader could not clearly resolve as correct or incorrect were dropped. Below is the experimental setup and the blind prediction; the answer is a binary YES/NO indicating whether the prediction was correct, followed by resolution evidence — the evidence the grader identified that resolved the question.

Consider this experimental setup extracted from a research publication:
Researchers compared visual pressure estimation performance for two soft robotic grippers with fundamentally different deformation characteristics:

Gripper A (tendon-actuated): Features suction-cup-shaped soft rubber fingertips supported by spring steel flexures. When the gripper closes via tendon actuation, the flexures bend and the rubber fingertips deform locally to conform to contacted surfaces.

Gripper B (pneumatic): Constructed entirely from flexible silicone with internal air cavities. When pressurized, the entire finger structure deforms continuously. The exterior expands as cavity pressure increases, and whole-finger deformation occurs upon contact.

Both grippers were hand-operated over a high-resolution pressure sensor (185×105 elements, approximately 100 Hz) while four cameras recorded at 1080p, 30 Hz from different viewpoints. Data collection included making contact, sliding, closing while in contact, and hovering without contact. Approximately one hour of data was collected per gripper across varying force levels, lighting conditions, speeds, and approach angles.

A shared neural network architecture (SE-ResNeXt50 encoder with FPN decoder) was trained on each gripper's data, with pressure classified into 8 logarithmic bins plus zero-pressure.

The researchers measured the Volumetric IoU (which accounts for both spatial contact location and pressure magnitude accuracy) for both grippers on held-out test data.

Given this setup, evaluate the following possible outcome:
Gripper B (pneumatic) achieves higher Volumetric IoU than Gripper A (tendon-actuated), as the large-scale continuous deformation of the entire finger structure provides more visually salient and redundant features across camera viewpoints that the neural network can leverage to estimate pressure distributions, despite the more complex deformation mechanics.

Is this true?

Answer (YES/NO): NO